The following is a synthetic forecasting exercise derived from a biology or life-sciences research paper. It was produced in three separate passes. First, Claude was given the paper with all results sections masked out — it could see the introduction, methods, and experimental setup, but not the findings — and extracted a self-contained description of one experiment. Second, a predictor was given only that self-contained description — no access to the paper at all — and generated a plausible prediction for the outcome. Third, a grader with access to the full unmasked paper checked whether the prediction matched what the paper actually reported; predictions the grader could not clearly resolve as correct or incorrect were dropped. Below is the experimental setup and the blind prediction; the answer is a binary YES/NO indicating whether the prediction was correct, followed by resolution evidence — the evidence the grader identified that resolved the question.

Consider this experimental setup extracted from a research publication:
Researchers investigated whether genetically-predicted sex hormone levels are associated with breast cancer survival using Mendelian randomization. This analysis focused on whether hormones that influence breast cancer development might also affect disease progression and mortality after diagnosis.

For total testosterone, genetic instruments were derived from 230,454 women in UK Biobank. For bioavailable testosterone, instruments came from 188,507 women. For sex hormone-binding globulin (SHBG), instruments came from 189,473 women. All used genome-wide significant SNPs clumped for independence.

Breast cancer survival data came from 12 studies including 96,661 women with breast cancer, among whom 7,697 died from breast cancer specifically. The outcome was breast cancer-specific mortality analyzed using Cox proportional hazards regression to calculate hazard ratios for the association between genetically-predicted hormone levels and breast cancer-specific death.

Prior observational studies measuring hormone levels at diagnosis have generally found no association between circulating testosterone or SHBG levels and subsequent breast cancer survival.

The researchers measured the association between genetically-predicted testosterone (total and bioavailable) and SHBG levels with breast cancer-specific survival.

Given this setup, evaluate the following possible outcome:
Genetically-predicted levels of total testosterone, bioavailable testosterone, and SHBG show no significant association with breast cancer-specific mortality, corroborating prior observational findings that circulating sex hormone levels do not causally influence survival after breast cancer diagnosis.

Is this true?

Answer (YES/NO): YES